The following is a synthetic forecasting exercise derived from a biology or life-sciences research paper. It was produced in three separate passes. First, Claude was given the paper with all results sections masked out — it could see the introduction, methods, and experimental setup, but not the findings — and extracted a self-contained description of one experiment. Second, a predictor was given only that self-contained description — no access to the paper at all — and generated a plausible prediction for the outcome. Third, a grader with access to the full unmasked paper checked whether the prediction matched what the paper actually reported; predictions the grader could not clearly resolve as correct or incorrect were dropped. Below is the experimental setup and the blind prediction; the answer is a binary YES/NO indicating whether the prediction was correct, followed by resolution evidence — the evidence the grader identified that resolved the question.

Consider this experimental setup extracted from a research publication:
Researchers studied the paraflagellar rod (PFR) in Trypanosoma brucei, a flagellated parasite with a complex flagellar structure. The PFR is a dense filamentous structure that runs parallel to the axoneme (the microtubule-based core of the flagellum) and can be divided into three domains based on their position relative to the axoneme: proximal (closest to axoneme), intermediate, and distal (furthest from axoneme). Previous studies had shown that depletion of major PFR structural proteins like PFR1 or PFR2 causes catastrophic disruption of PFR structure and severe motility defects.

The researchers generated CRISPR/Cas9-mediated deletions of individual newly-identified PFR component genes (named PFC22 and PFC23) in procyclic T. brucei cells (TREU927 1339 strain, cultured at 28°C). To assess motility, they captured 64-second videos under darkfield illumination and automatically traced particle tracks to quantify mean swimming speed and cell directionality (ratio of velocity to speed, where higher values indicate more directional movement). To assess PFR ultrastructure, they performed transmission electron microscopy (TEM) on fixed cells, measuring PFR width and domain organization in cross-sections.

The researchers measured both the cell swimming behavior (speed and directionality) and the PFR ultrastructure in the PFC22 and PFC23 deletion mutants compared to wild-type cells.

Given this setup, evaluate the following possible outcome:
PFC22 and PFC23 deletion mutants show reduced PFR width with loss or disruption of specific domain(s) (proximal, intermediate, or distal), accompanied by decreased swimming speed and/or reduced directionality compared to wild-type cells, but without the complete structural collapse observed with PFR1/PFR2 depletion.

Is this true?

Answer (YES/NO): NO